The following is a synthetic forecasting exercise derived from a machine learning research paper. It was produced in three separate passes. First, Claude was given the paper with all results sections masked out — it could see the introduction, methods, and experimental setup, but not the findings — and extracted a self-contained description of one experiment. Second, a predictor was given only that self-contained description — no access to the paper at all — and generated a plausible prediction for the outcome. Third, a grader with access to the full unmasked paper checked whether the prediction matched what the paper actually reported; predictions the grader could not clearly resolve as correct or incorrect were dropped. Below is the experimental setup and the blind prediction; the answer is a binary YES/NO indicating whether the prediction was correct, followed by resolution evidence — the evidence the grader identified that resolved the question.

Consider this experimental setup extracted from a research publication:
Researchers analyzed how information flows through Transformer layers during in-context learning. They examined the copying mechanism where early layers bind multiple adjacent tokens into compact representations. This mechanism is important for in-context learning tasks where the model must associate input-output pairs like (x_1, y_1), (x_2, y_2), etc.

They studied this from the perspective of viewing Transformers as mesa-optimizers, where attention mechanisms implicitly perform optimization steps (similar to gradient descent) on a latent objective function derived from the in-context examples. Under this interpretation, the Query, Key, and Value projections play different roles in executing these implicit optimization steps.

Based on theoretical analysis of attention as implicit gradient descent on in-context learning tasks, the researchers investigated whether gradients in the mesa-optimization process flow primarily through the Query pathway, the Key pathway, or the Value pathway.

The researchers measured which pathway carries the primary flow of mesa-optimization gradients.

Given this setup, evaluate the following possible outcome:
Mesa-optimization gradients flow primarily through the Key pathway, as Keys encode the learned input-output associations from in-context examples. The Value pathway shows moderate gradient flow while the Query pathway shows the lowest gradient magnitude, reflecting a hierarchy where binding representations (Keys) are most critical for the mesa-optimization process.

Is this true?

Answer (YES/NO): NO